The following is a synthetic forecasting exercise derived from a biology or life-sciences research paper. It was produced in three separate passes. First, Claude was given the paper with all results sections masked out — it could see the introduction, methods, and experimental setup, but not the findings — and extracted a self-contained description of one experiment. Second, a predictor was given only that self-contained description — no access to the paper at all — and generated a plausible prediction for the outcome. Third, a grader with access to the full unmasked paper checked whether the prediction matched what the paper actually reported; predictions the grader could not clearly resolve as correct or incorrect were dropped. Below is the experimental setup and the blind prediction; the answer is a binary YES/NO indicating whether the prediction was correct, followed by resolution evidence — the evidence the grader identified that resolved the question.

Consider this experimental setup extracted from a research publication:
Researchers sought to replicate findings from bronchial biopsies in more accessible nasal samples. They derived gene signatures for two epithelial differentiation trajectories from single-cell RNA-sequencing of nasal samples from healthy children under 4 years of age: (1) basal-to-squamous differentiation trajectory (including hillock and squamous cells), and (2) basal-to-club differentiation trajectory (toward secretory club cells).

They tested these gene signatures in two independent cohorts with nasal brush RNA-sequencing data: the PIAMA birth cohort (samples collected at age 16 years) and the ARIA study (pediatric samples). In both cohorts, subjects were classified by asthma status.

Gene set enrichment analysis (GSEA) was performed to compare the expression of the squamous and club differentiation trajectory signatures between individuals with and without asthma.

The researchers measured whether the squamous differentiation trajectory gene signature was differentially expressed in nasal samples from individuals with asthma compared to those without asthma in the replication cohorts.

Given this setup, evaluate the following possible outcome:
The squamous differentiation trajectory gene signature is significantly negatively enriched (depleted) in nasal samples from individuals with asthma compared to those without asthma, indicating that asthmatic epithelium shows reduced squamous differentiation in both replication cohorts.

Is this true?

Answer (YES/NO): NO